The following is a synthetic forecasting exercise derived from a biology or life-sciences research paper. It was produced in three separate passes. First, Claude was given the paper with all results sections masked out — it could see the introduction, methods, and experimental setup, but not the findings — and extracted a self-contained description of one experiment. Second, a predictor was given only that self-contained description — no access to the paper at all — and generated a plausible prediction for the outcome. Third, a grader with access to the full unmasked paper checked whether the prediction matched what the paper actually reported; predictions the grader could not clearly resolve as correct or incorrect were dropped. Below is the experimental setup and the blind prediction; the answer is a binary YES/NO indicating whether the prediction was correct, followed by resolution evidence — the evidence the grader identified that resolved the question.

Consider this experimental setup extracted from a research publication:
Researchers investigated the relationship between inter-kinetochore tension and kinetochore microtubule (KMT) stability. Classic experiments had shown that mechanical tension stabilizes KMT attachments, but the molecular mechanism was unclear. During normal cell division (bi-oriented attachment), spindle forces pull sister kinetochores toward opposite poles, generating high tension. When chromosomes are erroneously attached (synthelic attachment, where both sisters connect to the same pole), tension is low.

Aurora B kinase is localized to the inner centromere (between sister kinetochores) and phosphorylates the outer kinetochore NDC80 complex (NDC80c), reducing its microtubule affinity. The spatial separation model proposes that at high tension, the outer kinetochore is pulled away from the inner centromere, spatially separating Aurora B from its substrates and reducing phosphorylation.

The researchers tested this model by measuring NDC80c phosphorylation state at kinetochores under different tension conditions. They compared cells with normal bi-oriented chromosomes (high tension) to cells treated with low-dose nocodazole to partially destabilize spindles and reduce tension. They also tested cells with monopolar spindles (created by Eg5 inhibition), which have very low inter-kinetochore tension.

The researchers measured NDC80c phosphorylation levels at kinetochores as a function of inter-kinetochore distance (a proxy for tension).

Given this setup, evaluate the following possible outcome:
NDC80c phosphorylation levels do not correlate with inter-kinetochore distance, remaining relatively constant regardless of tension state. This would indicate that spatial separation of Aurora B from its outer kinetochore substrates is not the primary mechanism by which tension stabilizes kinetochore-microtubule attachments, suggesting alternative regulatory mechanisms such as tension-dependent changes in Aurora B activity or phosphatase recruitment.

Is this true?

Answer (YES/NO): NO